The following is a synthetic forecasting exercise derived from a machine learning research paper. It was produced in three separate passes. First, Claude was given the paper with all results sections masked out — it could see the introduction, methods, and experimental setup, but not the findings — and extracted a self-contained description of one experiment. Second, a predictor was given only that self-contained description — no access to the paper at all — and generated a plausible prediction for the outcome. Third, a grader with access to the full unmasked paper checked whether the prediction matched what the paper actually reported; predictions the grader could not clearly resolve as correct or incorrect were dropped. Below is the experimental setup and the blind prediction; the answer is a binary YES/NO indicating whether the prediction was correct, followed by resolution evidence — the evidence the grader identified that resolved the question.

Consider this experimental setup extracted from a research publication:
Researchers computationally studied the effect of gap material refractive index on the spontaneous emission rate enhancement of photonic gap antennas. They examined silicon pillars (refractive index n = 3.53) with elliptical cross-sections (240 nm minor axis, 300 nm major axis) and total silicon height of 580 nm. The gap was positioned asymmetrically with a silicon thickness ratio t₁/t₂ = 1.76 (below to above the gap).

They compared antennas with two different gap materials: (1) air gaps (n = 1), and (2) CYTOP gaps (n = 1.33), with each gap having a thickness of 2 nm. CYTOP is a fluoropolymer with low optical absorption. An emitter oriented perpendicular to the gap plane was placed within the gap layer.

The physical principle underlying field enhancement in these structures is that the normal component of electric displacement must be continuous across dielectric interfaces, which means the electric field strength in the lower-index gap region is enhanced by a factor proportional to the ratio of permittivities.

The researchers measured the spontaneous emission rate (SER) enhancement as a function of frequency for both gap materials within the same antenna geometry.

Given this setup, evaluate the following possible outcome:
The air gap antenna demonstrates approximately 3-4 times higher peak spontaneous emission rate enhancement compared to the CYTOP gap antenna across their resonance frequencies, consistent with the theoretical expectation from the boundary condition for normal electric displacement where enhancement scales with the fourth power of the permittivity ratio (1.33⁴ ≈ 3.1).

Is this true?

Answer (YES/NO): NO